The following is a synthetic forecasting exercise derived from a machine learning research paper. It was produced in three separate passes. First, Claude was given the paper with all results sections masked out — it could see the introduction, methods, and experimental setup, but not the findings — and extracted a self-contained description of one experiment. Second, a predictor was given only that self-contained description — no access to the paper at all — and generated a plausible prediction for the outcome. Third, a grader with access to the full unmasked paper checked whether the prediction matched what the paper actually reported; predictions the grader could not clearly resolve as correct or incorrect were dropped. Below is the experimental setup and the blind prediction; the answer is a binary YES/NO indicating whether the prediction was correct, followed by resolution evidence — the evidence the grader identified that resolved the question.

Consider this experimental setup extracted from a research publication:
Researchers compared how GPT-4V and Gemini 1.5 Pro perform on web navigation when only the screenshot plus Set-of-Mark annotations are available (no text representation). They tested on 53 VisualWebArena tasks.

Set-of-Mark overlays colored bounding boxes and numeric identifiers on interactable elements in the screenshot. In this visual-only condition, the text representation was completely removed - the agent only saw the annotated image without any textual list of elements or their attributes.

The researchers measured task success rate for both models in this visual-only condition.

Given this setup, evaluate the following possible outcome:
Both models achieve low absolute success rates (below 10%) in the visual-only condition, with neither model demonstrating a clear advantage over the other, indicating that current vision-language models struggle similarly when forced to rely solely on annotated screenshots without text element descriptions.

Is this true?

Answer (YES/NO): NO